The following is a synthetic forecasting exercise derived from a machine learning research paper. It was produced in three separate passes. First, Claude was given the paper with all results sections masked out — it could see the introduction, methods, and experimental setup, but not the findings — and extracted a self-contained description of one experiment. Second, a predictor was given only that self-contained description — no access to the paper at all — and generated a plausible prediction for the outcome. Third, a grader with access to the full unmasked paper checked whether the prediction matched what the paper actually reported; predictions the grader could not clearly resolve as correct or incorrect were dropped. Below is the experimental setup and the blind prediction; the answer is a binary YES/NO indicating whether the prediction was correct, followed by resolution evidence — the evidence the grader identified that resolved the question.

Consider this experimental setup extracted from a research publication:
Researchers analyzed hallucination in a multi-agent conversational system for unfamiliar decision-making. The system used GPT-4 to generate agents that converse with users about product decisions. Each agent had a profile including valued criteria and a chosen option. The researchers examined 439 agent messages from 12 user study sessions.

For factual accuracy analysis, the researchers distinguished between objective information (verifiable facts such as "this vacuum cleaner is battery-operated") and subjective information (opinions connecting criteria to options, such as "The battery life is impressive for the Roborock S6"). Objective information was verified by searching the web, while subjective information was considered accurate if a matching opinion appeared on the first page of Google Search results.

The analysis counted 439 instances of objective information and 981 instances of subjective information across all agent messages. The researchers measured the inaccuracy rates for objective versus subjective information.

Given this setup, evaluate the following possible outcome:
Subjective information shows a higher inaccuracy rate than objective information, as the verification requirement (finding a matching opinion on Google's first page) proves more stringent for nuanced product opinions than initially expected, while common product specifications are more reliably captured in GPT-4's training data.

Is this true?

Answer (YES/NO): YES